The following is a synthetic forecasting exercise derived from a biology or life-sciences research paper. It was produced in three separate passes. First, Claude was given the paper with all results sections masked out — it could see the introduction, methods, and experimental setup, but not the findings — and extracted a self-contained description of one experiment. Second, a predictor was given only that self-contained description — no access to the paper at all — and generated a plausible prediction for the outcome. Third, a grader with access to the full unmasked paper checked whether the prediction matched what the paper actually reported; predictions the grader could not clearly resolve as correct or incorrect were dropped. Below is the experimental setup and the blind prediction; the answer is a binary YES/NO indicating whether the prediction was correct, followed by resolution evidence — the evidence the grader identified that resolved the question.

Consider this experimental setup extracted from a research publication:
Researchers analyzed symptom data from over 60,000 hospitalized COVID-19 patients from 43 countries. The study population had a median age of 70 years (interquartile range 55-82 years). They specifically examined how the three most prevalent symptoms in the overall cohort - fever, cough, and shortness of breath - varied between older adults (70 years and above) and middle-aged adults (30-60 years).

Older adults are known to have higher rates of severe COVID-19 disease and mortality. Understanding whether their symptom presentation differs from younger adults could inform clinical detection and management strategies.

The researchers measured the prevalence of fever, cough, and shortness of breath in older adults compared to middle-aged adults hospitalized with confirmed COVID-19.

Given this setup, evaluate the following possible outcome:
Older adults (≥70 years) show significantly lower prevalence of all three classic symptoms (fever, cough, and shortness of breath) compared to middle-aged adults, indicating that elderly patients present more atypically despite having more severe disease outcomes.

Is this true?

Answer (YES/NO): YES